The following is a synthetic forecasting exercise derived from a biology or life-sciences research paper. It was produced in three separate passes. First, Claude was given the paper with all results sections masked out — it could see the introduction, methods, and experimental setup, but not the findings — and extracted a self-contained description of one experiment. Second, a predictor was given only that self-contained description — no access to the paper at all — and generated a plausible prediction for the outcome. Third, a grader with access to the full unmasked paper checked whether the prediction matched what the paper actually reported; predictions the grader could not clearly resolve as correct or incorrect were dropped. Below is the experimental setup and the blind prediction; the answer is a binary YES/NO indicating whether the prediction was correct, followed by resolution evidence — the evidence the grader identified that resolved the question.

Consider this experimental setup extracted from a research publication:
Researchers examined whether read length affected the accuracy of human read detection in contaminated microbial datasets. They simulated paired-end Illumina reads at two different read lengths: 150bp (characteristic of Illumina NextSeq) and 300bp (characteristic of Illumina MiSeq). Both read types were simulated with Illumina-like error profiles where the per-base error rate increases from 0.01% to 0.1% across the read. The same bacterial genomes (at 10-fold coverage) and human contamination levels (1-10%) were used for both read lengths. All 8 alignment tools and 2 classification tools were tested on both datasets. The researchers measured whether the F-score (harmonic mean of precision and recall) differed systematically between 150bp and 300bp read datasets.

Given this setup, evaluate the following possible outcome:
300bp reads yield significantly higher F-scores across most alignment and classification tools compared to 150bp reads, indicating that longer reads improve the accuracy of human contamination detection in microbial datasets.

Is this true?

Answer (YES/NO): NO